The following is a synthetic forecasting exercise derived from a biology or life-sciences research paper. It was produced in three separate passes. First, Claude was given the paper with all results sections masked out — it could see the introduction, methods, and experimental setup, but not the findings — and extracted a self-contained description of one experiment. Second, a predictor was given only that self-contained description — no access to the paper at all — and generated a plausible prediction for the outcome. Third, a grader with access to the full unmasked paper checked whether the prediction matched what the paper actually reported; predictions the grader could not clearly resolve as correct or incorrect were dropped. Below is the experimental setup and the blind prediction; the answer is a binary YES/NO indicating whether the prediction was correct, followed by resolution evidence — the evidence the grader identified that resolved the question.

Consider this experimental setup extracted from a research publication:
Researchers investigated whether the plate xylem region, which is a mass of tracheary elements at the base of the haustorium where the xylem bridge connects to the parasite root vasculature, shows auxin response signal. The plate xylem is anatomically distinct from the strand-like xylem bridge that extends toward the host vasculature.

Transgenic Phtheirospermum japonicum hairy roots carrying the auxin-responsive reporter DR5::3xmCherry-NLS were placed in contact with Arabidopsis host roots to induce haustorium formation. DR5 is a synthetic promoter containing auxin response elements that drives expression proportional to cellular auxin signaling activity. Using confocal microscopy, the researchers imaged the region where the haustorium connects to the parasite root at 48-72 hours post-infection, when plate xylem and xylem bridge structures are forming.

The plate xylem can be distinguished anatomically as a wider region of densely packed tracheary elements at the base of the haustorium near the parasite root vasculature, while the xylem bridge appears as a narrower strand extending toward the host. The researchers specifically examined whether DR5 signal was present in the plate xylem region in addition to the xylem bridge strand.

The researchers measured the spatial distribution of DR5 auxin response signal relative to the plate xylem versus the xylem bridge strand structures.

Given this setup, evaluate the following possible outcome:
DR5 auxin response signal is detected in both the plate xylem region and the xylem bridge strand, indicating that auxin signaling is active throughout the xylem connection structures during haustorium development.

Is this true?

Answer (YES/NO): YES